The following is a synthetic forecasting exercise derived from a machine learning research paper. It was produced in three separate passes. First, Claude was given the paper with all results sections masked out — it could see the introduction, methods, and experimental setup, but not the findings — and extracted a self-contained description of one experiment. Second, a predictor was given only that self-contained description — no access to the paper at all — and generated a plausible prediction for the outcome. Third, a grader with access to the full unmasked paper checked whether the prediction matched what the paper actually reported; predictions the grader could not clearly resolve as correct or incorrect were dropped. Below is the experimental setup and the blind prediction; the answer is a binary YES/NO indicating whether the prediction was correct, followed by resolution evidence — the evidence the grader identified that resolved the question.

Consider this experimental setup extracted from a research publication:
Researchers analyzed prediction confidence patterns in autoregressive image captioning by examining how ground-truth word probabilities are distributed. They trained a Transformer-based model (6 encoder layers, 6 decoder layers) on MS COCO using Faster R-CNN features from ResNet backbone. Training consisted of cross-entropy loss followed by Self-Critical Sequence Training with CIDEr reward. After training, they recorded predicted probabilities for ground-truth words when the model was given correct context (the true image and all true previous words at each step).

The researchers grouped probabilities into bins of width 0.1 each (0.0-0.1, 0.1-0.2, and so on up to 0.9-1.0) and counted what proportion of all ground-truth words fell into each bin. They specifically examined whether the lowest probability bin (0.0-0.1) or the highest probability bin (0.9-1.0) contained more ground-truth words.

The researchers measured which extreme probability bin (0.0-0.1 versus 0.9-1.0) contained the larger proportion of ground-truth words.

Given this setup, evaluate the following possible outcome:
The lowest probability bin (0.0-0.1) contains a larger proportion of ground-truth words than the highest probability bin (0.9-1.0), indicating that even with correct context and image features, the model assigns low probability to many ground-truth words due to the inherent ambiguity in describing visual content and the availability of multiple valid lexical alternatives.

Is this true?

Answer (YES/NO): YES